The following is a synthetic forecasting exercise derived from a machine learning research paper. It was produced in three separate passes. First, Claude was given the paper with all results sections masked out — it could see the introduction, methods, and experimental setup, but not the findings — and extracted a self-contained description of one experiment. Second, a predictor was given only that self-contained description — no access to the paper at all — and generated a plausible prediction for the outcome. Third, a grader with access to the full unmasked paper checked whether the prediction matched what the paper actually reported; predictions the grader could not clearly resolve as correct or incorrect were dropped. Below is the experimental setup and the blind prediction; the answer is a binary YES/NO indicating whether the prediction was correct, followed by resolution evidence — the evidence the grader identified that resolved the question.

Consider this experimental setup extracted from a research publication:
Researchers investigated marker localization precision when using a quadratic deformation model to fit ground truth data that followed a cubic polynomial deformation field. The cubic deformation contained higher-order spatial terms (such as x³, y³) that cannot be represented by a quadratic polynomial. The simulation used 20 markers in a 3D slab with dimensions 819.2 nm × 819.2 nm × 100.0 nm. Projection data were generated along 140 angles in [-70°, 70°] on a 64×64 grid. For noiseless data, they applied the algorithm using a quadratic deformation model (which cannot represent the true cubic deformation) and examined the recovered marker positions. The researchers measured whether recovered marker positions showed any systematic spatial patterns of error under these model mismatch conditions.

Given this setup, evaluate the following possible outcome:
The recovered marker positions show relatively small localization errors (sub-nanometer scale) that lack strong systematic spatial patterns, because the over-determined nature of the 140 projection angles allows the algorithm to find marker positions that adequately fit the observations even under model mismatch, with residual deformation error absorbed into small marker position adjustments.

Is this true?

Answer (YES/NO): NO